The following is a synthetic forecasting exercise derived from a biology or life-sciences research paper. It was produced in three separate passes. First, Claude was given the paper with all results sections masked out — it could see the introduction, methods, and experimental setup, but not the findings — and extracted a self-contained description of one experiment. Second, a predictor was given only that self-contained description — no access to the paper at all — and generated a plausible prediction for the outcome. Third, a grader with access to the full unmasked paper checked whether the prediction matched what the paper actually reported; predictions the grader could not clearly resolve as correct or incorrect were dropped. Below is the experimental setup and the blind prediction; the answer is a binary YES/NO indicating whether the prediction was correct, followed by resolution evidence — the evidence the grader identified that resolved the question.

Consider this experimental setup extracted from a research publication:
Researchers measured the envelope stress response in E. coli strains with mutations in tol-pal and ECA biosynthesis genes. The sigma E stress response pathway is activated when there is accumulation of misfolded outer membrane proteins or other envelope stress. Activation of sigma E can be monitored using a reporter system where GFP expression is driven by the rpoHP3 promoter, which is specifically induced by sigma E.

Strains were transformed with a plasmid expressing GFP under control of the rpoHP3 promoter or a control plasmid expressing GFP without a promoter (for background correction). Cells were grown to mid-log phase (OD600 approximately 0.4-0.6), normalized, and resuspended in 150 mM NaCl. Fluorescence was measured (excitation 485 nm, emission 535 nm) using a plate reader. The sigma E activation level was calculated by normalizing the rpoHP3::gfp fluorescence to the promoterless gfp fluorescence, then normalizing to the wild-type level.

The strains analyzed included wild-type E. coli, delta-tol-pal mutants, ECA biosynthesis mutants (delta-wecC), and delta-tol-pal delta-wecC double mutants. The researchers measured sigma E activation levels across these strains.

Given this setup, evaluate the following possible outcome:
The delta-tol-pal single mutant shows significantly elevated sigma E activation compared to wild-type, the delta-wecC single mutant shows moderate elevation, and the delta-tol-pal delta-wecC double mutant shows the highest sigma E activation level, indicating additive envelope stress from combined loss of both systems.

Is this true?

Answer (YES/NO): NO